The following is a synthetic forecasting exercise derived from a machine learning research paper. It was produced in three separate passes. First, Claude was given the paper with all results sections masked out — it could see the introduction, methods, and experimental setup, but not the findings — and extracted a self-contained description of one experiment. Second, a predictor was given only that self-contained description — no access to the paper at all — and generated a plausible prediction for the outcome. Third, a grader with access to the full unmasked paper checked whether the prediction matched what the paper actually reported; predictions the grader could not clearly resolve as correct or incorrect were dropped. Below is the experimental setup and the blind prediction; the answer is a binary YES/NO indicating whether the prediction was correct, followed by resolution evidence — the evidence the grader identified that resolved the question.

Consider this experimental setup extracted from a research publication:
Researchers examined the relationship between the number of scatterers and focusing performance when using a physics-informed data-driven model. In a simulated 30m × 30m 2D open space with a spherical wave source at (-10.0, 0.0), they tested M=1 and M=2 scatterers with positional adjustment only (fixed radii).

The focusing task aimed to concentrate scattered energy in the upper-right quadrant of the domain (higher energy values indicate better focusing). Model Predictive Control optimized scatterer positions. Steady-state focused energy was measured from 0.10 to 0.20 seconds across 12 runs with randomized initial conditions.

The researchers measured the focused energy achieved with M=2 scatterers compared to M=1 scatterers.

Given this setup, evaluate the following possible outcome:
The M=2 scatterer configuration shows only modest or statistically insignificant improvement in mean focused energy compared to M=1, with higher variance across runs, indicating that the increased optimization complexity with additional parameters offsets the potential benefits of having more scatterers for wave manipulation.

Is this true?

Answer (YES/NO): NO